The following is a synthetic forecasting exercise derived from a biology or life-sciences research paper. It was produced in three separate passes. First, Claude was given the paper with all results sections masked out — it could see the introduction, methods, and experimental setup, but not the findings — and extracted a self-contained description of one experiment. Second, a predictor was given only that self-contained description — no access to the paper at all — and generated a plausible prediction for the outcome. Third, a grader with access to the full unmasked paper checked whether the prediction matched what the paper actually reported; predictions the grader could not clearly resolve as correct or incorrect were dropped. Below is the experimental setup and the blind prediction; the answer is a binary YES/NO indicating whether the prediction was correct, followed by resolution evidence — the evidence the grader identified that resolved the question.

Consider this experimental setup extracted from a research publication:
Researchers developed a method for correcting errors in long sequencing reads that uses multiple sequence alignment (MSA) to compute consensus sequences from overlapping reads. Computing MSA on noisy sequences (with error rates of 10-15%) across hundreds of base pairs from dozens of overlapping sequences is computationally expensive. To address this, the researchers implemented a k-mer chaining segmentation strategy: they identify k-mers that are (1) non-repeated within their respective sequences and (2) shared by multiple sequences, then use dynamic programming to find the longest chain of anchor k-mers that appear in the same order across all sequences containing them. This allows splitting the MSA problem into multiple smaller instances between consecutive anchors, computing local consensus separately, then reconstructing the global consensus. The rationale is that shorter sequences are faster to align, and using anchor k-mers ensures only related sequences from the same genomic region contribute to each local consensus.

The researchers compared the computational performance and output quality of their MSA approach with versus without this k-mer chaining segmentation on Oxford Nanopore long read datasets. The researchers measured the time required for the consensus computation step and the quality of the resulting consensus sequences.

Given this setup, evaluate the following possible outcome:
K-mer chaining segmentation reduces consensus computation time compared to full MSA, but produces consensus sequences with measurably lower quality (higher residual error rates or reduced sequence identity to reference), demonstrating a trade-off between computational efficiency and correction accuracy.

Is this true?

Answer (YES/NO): NO